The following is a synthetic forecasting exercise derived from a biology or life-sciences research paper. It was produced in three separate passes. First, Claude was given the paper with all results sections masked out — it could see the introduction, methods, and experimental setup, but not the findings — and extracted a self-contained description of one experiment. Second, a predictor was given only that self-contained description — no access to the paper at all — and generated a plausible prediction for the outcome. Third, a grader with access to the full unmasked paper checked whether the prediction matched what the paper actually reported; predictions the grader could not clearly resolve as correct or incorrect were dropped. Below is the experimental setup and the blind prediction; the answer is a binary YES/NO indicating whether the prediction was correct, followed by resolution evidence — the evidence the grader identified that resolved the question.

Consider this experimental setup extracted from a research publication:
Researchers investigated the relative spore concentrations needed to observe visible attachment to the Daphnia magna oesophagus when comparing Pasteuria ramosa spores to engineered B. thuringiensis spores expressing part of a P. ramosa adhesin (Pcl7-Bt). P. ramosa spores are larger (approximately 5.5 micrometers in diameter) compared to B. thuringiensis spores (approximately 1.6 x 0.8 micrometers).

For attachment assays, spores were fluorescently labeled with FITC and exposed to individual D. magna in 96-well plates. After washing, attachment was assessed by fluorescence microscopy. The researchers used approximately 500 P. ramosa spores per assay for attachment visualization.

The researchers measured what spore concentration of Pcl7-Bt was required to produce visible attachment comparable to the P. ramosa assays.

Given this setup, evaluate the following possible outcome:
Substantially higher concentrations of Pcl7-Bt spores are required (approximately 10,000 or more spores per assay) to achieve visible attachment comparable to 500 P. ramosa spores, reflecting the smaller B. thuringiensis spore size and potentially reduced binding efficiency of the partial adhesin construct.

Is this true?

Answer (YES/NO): YES